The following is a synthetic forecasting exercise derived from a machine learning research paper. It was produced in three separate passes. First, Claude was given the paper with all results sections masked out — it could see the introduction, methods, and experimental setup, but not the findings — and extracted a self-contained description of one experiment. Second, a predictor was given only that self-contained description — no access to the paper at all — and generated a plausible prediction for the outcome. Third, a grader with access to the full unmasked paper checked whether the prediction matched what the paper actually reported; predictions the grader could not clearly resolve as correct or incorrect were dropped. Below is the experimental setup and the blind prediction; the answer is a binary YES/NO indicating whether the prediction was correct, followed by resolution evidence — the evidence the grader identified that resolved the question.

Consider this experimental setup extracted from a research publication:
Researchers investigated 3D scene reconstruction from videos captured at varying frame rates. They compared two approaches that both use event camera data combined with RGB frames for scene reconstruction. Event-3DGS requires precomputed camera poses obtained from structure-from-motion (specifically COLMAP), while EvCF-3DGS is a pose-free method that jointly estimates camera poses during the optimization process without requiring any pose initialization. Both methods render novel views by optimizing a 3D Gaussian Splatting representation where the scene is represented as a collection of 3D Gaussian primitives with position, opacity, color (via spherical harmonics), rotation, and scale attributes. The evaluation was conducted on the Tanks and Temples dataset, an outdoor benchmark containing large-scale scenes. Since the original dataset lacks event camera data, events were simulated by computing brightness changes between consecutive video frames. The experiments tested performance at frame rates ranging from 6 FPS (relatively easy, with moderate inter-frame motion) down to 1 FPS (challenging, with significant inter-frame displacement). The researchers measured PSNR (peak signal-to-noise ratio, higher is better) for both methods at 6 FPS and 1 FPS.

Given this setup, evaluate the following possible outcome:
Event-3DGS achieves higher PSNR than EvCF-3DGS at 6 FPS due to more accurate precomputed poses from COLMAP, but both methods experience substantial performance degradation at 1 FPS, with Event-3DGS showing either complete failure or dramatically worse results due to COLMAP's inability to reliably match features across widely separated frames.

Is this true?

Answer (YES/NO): NO